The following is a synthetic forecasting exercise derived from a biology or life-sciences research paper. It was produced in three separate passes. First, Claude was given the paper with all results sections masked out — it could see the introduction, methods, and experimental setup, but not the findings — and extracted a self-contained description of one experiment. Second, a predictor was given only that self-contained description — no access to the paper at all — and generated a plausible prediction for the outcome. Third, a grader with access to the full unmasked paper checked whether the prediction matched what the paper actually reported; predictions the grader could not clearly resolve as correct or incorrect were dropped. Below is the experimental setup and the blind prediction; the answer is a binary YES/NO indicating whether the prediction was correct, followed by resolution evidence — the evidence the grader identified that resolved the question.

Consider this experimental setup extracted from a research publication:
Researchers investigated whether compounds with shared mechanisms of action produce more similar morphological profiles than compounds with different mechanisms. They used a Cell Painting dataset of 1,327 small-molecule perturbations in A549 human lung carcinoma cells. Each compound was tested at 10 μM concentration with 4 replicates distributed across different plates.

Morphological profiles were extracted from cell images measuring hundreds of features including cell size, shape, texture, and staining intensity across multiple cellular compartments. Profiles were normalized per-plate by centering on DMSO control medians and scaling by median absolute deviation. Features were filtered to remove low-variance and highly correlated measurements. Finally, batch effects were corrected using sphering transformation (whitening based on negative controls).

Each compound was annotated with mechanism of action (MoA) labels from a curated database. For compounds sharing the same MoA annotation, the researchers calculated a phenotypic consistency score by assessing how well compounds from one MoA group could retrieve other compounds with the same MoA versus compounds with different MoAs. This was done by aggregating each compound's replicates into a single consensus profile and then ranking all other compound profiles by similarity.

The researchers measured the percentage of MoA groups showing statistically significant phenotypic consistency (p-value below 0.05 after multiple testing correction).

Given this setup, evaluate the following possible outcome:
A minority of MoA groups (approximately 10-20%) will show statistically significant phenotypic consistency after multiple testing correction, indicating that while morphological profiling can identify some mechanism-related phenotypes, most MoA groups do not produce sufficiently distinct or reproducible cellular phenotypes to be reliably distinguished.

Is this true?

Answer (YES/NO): NO